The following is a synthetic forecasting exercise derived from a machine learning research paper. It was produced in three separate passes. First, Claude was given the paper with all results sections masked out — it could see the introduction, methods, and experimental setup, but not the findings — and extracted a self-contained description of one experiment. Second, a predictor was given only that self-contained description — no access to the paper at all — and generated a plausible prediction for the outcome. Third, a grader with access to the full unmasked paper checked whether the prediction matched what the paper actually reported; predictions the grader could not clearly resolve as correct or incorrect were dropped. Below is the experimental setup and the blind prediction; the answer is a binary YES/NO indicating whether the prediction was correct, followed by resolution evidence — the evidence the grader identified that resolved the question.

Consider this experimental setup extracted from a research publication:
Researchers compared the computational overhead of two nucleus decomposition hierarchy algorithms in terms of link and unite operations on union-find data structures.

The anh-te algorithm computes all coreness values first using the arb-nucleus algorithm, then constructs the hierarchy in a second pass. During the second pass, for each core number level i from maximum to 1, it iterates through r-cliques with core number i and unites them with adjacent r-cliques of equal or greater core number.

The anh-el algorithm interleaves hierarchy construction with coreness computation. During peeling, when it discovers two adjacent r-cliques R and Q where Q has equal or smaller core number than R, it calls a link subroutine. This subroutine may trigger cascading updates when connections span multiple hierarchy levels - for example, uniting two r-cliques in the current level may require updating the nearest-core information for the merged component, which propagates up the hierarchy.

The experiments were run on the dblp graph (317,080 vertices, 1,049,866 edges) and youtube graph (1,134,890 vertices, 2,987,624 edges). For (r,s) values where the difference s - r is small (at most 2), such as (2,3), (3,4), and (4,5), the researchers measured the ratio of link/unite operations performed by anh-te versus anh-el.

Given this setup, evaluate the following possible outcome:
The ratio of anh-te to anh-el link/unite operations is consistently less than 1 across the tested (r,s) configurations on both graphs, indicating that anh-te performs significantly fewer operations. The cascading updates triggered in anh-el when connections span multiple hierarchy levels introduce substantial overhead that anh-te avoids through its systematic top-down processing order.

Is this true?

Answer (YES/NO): NO